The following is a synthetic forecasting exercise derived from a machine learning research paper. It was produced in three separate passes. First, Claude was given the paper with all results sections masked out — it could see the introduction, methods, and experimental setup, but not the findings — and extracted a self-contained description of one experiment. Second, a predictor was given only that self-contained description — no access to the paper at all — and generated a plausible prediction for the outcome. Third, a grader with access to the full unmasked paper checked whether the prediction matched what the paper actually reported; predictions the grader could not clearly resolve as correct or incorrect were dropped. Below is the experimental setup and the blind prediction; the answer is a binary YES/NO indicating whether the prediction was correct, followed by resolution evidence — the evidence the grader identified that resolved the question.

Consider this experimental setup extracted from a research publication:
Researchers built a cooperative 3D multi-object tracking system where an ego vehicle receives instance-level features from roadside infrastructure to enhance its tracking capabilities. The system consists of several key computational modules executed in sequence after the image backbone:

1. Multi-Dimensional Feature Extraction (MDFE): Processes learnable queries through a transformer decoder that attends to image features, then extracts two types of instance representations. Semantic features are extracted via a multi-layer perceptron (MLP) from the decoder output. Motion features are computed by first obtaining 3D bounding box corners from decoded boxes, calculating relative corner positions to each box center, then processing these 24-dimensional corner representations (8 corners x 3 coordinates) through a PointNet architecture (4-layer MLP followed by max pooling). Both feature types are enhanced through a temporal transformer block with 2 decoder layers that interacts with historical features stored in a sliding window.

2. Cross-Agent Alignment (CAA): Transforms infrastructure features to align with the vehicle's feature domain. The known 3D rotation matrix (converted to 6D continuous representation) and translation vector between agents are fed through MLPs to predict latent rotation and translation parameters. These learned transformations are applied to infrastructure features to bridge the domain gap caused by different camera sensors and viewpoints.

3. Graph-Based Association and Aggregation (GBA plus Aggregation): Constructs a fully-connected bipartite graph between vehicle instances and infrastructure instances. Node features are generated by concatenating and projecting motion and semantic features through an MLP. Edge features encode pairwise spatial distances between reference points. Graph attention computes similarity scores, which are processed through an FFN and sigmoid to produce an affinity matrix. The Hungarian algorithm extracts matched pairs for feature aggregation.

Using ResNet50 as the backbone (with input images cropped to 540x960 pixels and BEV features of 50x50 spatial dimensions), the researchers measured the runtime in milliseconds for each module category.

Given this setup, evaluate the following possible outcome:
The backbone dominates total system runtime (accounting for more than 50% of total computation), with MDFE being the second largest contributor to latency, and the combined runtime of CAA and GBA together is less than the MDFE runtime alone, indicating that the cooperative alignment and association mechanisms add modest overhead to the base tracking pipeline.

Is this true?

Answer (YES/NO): YES